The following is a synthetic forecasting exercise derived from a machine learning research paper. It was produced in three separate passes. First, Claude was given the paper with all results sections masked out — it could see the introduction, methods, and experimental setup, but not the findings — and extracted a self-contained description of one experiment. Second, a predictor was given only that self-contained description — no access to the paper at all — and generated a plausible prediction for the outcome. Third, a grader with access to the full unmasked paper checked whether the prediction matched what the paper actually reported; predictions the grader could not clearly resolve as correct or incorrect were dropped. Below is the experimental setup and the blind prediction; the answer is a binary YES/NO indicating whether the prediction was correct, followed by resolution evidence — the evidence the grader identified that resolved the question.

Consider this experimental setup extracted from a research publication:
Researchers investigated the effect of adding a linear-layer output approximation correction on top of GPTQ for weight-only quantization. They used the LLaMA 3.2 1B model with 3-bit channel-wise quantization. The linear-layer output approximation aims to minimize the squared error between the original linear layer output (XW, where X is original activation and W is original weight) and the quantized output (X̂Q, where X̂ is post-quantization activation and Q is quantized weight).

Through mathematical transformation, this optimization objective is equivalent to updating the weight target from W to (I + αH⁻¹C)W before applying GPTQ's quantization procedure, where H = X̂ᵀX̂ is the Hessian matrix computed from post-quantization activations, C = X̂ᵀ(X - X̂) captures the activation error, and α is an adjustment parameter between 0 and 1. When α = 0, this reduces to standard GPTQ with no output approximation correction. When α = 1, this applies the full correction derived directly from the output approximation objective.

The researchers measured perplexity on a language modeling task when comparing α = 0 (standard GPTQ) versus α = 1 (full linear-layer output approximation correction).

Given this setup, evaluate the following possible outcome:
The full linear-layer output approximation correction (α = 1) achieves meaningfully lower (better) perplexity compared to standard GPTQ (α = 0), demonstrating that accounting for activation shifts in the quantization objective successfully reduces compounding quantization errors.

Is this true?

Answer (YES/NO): NO